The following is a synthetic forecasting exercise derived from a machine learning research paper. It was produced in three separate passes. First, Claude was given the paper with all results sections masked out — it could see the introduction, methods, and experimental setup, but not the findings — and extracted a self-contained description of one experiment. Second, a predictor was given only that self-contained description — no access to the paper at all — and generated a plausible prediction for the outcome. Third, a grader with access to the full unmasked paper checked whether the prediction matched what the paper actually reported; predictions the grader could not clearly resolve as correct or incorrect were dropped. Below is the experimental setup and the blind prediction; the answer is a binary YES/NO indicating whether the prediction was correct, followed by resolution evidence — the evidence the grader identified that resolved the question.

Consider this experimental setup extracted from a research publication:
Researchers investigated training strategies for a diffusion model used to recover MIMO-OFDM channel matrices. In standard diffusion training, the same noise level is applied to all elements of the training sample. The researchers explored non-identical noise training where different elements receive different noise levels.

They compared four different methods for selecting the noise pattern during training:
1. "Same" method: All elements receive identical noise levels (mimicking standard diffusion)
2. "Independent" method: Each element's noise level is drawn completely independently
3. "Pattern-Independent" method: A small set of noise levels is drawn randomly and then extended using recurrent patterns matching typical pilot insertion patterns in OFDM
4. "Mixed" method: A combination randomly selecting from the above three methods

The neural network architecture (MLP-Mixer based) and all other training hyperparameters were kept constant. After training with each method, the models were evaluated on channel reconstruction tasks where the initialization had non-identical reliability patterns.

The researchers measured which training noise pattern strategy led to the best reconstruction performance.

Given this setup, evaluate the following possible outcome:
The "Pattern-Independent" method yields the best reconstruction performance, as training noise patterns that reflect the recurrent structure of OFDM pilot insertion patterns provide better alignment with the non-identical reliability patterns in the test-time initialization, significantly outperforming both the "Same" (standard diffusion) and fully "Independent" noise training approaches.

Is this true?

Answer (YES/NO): NO